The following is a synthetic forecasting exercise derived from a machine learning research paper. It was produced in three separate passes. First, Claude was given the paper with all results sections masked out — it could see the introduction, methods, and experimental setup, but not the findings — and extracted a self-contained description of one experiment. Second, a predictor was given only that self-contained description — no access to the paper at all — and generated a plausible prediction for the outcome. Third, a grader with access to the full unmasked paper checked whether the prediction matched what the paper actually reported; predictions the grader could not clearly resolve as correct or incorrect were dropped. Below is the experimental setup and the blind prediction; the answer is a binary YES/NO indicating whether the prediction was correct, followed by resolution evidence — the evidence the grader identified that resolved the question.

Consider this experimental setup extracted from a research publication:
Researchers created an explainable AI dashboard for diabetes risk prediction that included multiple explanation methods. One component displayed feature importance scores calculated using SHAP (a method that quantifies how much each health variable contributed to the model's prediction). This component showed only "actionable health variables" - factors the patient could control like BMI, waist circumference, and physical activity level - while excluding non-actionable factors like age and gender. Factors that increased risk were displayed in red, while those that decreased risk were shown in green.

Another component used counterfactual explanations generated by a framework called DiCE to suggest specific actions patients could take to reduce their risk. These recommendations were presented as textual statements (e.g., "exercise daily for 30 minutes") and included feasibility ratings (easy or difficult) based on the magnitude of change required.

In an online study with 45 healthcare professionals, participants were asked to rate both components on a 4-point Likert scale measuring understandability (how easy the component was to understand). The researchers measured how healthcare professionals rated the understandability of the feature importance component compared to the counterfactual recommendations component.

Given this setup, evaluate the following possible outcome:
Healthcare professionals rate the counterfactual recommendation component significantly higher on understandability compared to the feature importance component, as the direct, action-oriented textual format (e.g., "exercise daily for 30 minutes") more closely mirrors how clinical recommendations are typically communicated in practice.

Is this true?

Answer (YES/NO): NO